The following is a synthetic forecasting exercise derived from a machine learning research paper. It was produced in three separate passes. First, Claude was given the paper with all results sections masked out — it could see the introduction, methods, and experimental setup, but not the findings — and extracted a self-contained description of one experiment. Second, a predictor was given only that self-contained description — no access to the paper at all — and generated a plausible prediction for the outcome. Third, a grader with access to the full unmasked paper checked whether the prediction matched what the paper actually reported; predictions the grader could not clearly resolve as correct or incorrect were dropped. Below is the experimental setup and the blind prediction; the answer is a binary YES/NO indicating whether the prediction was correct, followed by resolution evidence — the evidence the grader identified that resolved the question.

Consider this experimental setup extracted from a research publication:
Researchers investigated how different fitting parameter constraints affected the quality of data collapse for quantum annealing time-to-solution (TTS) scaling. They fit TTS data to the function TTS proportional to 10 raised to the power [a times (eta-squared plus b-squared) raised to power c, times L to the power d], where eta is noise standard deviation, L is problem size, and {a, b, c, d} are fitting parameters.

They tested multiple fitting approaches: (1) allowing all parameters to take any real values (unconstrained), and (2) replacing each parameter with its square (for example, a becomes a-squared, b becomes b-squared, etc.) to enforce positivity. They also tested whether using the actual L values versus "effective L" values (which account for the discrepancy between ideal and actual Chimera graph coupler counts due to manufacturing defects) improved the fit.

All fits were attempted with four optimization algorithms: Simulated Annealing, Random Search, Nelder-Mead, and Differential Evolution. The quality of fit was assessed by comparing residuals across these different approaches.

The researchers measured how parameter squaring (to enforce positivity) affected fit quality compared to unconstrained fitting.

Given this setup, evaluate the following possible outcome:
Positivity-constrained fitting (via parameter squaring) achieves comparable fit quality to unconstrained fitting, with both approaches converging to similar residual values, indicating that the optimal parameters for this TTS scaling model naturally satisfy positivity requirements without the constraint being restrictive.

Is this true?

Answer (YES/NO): NO